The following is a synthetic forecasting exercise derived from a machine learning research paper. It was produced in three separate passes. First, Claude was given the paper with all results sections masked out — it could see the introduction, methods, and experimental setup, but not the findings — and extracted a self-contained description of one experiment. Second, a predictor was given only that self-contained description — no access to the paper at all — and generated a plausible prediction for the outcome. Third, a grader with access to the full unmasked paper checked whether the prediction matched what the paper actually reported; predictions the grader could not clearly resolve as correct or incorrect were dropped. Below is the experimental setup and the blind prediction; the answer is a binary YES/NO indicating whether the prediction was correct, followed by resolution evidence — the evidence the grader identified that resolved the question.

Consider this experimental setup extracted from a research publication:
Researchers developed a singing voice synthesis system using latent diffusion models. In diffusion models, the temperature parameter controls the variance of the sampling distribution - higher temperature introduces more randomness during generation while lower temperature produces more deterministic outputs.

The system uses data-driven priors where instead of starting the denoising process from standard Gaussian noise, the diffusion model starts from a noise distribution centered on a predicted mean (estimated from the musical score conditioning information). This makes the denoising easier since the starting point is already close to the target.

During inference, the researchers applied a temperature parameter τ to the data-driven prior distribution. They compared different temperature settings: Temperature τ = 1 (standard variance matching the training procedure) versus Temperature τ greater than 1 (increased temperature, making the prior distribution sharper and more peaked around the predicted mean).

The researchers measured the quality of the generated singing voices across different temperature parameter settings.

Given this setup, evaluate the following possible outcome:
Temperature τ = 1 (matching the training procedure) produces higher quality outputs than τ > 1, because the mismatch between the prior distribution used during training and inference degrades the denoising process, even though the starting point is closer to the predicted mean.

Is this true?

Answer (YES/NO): NO